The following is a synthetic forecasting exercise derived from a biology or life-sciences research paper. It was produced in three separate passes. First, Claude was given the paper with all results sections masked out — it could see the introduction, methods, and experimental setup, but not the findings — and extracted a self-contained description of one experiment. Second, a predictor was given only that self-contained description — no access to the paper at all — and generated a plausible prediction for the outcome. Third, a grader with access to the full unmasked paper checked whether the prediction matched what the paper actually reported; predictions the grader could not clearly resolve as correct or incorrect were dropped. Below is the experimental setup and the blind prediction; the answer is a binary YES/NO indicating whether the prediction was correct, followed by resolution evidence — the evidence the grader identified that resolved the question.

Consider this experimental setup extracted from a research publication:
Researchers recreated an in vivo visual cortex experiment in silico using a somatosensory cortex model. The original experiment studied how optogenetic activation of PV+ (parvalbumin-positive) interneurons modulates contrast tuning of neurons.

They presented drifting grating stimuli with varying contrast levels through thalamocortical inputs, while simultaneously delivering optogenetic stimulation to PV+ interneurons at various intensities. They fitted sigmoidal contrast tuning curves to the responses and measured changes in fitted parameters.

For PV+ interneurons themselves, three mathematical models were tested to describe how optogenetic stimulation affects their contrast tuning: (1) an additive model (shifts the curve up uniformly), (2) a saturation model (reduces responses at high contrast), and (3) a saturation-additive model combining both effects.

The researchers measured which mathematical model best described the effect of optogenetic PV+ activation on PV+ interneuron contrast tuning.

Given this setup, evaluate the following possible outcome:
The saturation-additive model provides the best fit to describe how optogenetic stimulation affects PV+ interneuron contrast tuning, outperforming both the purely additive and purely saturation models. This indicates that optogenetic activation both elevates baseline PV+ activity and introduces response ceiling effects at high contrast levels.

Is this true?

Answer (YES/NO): YES